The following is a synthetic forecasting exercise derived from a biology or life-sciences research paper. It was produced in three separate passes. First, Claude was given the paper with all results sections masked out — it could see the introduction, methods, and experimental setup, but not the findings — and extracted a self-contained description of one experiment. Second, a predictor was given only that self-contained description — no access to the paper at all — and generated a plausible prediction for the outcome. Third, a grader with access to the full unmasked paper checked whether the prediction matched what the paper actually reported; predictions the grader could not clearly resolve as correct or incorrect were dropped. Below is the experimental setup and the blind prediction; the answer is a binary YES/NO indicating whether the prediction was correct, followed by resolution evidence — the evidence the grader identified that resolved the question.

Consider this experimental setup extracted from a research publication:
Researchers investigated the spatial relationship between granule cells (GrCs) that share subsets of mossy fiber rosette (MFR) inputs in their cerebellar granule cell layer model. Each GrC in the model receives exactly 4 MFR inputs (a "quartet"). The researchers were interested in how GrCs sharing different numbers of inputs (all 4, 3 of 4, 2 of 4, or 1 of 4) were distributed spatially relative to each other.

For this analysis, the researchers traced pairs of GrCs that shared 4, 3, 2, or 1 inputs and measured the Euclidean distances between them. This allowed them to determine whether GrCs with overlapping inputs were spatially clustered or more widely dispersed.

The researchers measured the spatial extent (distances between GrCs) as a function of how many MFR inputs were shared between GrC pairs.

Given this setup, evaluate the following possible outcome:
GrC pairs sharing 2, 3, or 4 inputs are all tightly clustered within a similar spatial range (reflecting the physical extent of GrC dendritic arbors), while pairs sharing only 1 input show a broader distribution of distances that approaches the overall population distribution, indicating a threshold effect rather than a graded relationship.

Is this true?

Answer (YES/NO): NO